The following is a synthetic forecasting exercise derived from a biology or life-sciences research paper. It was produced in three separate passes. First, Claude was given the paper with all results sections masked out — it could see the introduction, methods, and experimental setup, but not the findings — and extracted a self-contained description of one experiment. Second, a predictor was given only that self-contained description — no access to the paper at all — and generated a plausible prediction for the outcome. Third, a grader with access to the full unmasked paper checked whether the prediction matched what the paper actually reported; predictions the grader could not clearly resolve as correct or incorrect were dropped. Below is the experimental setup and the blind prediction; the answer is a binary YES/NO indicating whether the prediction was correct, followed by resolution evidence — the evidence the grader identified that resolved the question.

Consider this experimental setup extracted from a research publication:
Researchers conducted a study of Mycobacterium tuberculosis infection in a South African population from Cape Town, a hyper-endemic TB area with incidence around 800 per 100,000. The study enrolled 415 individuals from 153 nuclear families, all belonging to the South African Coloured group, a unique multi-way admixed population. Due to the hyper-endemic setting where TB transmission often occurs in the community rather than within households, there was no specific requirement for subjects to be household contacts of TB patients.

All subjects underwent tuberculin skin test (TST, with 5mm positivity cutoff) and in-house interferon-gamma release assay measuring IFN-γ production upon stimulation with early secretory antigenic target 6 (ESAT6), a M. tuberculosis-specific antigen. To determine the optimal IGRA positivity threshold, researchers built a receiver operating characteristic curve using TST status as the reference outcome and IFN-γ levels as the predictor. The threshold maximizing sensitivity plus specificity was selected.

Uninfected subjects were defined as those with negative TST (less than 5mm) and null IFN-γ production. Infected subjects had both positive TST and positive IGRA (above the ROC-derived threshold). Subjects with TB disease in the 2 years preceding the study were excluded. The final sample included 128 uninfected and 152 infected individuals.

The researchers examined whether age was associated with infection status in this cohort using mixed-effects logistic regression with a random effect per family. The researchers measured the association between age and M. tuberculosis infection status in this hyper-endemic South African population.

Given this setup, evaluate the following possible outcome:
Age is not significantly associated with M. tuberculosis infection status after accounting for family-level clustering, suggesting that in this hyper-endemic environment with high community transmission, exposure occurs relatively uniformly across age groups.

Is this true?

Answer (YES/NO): NO